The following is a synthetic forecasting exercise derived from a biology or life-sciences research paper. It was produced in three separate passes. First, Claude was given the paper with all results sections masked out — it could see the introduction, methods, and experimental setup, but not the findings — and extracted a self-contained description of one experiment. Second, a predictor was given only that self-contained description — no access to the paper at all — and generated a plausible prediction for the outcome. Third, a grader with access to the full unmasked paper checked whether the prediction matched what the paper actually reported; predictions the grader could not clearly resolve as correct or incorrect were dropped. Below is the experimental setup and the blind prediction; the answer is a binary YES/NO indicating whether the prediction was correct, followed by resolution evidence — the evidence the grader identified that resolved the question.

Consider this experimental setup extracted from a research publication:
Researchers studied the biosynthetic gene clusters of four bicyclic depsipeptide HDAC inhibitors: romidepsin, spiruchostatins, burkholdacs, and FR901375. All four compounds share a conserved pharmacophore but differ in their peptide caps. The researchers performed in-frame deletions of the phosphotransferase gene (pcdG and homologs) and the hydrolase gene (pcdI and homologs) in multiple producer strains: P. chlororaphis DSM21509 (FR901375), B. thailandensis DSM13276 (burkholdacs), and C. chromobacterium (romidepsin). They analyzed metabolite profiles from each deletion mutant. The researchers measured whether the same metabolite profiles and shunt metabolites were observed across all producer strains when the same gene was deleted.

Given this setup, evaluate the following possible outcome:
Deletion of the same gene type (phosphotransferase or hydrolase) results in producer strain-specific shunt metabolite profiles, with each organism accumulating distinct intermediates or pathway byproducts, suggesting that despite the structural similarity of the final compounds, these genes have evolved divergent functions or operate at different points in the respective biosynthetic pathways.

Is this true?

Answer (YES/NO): NO